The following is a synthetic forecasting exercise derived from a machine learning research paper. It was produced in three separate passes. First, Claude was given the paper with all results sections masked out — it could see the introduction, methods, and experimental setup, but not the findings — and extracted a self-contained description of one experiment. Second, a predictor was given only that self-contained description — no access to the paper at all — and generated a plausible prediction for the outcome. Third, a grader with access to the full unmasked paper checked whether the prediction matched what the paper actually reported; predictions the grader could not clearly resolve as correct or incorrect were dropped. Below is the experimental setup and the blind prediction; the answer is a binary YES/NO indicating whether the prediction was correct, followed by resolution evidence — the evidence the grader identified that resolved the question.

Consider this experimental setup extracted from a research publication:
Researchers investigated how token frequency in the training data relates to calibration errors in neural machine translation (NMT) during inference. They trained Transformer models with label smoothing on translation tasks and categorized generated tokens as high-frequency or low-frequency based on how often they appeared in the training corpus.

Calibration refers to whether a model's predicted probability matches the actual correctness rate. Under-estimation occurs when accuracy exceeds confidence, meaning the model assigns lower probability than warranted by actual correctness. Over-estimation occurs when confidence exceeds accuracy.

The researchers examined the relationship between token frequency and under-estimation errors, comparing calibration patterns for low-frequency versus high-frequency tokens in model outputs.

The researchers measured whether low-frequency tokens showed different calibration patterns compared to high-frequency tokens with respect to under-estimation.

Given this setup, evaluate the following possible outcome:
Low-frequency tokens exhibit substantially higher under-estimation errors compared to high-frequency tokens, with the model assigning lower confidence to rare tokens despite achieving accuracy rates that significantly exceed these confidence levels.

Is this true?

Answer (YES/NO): YES